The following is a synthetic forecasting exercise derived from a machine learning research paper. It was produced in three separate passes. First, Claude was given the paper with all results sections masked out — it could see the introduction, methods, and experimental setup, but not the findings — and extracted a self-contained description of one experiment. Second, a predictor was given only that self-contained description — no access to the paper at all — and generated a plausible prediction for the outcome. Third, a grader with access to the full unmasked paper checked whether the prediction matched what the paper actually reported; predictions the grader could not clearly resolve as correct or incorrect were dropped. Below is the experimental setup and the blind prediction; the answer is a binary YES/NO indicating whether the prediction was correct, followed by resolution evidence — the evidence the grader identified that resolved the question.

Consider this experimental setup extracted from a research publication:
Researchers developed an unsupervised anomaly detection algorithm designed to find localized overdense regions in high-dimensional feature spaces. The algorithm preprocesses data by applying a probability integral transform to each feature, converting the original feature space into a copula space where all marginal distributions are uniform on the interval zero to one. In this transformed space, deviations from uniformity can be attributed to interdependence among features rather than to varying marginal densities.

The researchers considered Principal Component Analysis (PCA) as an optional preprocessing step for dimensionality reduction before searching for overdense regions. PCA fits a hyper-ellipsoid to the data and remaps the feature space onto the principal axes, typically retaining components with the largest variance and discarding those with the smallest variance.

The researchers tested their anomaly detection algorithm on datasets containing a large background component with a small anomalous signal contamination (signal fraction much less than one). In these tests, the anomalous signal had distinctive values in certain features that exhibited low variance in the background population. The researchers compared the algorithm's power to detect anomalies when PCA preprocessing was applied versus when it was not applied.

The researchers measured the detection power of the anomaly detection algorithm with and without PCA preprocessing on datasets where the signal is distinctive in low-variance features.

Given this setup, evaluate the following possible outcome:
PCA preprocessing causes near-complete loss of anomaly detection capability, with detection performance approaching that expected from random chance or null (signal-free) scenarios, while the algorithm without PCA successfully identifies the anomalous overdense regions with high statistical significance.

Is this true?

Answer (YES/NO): YES